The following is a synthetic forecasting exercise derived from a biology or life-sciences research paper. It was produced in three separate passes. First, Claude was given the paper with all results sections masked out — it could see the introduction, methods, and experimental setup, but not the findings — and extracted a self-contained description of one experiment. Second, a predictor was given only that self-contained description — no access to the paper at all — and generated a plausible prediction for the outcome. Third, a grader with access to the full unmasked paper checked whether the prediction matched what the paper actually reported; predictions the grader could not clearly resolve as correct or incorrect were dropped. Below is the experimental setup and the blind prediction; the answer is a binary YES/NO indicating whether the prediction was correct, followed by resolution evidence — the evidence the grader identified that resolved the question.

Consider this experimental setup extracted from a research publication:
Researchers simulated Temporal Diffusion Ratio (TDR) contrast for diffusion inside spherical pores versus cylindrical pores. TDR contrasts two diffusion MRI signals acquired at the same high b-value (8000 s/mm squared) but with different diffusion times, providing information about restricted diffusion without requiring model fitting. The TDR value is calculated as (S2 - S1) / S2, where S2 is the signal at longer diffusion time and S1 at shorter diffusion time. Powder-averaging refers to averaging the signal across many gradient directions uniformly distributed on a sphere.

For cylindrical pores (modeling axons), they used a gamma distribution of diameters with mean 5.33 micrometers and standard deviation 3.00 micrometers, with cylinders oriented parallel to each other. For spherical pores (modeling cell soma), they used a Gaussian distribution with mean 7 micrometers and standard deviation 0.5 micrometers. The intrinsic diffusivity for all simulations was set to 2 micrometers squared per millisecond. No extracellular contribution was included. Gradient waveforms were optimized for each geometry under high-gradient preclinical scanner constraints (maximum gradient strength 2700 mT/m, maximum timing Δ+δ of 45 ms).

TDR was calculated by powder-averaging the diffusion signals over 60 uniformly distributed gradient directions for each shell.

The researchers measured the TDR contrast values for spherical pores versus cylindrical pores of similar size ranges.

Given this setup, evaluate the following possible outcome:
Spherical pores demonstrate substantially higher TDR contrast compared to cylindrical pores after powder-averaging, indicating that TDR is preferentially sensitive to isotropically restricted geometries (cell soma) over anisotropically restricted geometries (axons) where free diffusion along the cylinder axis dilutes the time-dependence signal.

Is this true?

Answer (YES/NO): NO